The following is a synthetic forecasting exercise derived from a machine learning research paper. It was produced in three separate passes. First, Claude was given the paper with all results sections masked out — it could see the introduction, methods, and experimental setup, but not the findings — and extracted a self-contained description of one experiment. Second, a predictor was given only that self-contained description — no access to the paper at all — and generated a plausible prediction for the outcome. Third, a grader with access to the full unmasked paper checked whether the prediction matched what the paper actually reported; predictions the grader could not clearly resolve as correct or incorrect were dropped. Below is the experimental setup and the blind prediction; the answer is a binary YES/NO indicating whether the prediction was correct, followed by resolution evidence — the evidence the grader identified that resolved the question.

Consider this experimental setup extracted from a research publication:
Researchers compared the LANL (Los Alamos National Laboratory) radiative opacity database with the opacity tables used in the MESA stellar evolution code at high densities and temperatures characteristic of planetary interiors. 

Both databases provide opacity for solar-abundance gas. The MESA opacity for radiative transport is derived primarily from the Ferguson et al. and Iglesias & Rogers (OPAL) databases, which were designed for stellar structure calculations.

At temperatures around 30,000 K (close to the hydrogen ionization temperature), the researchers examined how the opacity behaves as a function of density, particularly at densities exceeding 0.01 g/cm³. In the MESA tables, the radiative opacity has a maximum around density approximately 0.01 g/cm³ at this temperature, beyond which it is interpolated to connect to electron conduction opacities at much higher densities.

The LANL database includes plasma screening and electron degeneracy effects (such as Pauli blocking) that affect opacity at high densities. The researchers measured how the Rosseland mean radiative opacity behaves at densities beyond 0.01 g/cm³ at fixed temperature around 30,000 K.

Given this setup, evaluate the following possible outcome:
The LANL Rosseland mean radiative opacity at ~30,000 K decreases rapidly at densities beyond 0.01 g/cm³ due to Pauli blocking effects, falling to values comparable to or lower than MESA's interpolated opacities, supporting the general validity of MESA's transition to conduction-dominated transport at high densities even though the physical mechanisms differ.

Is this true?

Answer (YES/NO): NO